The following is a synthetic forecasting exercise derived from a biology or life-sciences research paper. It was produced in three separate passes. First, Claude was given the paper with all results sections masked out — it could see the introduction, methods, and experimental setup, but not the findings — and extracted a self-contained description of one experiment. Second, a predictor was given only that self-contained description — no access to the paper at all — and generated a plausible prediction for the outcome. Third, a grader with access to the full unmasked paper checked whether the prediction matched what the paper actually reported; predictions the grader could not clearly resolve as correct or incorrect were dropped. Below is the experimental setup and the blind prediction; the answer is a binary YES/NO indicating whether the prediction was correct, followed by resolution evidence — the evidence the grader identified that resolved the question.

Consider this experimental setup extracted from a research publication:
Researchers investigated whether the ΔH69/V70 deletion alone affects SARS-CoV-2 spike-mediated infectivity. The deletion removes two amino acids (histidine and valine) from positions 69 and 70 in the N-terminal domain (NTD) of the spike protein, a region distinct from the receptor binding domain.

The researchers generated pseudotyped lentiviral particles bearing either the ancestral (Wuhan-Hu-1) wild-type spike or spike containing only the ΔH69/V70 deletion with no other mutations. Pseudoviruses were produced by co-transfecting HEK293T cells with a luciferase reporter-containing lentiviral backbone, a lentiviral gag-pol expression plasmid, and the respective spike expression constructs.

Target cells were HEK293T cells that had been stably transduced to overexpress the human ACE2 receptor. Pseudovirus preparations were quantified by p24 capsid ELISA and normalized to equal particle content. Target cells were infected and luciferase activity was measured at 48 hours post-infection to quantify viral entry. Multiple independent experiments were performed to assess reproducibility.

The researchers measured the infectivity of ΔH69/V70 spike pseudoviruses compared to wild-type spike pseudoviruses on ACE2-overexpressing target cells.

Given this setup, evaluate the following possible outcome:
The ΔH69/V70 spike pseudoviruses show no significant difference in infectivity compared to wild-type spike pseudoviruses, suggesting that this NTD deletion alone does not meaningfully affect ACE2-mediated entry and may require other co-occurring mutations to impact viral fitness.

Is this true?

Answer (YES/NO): NO